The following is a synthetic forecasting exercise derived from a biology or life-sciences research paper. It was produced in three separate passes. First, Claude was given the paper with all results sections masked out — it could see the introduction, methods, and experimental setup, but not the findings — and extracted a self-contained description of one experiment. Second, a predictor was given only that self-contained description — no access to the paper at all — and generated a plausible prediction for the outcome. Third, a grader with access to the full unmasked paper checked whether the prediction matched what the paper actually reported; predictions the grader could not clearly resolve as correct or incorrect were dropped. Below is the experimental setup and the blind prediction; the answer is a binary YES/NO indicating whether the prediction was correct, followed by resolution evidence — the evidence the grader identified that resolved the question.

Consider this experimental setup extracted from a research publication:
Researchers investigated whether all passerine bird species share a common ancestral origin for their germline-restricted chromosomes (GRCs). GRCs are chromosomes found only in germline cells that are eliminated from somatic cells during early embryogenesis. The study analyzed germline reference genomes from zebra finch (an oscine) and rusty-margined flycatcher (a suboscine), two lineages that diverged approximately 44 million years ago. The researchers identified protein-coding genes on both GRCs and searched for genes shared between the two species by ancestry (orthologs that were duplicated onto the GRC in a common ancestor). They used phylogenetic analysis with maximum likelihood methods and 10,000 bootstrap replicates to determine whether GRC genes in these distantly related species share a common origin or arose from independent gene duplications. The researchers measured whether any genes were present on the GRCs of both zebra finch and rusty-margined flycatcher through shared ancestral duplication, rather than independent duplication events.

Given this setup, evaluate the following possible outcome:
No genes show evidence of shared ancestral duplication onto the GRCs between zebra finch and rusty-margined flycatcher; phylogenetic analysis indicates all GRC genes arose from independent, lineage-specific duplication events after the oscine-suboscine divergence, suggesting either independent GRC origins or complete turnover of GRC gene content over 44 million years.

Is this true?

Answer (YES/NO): NO